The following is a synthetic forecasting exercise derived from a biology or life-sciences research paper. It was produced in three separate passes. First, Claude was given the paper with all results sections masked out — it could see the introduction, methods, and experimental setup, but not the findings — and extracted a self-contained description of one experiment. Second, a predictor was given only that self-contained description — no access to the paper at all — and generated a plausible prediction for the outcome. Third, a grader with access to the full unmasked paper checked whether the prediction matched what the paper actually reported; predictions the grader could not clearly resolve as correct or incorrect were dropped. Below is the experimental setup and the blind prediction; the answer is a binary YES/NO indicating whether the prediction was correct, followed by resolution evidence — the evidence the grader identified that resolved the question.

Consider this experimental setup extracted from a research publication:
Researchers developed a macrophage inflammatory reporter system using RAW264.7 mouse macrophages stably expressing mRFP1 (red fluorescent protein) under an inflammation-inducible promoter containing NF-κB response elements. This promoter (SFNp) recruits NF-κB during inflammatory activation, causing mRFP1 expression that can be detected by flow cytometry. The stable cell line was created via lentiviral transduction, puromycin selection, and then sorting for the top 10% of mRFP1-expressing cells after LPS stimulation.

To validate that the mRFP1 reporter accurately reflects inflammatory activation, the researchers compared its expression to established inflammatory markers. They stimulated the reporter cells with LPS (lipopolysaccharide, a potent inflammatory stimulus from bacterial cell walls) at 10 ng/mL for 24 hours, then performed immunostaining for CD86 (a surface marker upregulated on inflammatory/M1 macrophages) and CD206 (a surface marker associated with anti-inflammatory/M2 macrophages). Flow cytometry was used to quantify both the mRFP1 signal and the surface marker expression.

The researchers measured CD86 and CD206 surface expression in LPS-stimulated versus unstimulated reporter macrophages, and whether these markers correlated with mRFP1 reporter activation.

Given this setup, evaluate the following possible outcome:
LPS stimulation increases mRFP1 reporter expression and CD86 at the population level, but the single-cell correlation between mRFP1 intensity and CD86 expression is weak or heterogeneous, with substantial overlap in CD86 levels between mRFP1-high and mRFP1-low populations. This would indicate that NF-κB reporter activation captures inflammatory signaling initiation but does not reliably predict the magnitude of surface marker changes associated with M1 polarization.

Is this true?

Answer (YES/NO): YES